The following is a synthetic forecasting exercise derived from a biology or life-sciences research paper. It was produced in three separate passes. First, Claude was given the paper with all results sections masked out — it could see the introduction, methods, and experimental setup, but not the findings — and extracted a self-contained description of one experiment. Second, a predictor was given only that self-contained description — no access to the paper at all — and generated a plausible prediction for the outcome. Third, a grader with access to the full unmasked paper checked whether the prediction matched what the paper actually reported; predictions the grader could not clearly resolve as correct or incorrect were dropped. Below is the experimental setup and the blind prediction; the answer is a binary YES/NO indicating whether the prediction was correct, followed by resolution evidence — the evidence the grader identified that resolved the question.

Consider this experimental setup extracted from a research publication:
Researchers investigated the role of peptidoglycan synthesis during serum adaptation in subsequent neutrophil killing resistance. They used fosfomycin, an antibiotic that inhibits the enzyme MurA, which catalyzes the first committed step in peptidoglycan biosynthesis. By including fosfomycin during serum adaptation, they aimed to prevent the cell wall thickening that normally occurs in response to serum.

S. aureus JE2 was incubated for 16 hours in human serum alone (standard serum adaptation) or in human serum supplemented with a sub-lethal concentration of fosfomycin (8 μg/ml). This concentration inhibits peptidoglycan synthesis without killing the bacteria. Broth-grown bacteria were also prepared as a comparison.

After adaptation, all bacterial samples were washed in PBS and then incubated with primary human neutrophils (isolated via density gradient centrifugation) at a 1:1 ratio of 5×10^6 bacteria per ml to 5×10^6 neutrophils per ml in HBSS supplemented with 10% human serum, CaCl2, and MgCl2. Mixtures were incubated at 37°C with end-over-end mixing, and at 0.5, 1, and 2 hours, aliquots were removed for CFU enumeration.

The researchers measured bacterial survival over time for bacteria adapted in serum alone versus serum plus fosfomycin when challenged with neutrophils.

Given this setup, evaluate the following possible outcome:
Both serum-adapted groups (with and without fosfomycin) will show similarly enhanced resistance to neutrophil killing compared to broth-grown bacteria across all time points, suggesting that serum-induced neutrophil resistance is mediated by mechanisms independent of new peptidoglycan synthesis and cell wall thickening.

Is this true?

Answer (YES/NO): NO